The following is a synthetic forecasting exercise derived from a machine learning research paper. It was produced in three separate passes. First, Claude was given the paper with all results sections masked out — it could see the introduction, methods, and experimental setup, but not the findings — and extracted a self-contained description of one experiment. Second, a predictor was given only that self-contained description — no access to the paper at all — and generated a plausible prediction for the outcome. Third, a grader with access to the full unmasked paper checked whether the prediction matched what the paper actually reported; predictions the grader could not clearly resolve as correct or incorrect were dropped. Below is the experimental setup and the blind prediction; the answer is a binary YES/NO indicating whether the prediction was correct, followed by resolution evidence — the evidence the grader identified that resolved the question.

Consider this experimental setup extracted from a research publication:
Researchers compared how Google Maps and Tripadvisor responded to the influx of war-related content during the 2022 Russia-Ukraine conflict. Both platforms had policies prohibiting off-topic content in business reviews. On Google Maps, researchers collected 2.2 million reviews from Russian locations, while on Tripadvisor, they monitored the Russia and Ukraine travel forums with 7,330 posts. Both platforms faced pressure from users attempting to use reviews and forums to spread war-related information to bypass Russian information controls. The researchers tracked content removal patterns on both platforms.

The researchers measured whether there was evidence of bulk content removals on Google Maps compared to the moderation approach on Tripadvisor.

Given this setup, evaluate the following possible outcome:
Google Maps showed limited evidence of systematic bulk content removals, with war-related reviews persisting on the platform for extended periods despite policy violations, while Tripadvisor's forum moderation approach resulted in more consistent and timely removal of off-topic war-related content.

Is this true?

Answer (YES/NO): NO